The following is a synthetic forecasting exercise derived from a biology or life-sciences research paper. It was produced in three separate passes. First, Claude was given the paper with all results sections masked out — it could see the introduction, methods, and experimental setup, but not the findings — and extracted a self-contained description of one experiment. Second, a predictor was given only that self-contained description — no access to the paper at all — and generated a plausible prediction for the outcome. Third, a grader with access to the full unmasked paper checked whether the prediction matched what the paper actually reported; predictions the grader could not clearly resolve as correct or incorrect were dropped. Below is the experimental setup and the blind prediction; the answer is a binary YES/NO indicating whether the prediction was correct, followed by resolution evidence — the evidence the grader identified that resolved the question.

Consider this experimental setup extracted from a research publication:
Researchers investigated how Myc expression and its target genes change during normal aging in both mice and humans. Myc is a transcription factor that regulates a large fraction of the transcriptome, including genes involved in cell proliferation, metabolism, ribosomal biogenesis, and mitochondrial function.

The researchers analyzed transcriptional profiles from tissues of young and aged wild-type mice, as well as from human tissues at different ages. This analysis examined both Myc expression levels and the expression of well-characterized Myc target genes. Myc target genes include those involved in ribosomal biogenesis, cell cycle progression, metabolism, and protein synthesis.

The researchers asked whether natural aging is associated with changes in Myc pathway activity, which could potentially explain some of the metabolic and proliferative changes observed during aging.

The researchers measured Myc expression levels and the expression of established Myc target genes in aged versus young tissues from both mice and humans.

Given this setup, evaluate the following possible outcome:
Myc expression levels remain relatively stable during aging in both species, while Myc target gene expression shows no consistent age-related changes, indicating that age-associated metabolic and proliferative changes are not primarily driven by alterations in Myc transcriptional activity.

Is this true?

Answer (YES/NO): NO